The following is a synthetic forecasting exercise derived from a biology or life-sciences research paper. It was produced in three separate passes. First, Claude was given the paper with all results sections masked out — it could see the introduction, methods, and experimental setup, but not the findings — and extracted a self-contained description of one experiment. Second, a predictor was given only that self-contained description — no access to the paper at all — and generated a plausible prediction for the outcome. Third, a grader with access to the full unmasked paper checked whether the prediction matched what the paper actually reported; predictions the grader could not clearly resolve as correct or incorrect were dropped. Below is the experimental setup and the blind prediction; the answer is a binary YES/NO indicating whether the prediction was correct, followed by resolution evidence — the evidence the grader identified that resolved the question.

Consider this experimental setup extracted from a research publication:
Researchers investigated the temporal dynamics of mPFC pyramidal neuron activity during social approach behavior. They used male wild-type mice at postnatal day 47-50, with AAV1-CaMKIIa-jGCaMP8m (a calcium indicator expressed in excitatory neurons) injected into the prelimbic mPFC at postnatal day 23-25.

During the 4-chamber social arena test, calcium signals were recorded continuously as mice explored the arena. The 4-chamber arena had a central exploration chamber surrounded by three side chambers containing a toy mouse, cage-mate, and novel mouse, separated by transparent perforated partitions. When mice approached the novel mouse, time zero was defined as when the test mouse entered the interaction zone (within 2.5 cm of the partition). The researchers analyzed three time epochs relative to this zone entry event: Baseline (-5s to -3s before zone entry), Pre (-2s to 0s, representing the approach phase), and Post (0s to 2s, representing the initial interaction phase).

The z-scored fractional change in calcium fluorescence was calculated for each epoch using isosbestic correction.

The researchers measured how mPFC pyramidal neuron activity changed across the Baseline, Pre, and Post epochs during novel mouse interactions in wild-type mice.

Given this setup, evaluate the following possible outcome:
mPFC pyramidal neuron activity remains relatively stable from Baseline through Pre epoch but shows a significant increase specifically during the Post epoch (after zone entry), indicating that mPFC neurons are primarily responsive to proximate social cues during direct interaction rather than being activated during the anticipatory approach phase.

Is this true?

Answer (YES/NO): YES